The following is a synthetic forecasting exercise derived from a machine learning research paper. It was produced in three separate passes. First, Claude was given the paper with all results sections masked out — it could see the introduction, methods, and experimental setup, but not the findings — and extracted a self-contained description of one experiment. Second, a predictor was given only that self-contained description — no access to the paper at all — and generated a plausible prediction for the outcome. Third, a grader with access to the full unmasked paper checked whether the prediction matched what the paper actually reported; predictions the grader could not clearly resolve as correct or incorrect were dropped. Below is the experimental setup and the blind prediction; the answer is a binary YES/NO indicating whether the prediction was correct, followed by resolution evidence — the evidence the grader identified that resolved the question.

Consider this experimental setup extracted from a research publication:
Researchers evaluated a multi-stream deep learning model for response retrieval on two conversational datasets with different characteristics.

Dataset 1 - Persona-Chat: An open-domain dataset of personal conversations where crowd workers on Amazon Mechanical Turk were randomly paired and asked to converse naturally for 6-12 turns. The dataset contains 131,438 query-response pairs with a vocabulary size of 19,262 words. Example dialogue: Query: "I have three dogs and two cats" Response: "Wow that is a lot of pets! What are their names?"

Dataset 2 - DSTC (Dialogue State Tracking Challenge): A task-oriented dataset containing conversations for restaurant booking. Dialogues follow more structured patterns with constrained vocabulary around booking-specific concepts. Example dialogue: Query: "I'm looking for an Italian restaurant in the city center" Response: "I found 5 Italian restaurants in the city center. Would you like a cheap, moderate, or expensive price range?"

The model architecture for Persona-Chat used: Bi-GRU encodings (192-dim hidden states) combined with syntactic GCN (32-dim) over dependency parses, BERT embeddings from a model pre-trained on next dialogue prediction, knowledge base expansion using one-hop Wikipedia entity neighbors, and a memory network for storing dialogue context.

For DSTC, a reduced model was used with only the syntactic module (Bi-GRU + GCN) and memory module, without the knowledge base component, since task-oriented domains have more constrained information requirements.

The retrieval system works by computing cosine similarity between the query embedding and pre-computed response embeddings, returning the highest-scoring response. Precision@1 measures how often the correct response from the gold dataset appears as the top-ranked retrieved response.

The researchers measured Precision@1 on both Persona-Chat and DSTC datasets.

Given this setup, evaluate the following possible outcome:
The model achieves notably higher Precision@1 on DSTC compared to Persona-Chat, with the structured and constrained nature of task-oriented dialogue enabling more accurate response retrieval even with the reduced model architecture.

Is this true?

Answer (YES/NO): YES